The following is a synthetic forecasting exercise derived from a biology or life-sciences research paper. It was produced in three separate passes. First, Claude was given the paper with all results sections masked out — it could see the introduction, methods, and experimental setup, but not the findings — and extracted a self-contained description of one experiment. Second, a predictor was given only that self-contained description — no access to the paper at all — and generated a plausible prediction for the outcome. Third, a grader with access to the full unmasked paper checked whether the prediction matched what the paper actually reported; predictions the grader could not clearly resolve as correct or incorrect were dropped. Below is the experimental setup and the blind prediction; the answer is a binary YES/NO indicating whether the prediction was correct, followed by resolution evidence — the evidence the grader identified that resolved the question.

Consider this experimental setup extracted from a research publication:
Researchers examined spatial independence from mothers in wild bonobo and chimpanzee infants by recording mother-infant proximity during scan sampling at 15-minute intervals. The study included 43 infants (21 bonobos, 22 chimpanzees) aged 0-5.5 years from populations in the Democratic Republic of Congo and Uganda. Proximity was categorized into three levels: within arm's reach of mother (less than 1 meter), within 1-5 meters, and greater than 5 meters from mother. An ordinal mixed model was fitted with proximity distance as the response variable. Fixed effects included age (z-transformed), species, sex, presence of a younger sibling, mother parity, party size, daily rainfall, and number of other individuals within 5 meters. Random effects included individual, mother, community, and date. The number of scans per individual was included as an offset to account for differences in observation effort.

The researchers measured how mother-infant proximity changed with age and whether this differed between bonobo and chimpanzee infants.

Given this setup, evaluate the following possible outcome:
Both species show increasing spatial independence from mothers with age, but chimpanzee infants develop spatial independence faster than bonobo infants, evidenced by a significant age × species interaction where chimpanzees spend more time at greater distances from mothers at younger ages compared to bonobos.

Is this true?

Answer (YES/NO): NO